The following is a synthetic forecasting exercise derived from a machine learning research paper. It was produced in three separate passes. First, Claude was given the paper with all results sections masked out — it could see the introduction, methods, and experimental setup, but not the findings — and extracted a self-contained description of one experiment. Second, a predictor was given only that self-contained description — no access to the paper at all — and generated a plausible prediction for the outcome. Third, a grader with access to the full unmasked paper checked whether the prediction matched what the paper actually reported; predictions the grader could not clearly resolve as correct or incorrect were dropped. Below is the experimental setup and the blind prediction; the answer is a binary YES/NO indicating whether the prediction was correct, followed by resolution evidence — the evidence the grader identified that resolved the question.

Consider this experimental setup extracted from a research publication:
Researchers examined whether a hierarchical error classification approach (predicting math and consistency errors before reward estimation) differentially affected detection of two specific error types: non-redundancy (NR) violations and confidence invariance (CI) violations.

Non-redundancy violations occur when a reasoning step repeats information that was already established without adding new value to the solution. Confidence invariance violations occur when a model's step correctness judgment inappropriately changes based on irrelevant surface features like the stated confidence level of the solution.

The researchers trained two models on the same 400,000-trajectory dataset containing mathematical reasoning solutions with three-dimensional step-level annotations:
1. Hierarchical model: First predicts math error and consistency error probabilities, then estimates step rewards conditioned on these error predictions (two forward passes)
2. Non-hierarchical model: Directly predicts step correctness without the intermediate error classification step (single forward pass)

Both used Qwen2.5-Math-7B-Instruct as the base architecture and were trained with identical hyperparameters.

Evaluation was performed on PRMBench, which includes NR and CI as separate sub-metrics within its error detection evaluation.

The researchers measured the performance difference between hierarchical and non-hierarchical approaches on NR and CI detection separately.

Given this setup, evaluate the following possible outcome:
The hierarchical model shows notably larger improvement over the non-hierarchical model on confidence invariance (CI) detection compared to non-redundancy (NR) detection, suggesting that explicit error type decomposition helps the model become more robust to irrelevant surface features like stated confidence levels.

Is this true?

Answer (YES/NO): YES